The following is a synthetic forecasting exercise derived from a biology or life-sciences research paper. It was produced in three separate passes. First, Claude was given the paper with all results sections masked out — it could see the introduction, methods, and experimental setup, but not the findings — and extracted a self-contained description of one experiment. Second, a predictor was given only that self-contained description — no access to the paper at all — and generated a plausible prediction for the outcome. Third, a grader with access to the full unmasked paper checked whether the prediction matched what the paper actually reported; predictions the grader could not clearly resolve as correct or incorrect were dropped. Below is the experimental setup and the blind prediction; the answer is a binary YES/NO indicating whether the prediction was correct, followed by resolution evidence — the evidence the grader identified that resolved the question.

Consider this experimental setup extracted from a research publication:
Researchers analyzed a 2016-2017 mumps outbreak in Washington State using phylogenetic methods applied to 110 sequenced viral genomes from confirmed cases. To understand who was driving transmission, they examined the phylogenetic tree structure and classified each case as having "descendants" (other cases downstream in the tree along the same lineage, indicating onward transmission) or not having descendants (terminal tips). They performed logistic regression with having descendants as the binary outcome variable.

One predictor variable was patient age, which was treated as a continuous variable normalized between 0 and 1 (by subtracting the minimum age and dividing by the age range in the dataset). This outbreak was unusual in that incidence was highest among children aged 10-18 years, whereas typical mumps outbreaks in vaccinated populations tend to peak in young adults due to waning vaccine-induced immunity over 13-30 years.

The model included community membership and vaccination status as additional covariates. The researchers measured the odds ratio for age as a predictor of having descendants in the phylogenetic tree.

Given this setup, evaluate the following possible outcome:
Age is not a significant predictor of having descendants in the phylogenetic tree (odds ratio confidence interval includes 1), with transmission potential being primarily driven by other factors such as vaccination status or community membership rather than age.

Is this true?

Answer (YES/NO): YES